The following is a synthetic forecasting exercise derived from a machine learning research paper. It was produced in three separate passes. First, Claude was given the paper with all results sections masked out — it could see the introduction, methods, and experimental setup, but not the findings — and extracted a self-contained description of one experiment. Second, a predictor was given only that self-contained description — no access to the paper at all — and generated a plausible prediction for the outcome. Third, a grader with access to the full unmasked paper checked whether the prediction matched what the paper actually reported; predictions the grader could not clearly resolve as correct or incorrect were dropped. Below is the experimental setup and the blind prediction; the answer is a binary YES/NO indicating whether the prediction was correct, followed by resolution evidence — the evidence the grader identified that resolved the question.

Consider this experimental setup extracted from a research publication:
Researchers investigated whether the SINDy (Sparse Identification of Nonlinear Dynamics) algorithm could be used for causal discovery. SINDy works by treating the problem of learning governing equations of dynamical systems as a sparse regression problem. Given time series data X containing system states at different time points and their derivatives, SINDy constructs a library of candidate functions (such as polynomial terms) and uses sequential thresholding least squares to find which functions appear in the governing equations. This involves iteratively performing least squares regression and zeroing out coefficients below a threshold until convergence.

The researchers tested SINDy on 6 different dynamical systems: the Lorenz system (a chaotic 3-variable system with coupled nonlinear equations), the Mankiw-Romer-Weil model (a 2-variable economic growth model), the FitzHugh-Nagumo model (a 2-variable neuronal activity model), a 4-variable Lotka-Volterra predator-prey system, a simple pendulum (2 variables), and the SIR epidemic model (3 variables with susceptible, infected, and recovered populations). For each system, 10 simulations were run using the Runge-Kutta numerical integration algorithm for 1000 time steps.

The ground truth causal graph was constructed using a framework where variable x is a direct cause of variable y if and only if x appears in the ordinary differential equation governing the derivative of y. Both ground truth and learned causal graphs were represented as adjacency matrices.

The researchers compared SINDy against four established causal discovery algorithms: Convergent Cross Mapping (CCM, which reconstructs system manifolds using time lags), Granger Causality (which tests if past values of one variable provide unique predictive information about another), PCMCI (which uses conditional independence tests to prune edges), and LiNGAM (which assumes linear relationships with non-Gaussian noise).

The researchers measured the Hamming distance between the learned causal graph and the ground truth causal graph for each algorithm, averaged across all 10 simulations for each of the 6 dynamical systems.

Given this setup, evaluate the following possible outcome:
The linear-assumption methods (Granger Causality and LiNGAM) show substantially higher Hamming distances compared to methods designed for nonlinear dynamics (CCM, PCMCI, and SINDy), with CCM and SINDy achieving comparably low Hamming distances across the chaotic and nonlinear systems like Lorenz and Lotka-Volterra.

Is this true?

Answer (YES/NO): NO